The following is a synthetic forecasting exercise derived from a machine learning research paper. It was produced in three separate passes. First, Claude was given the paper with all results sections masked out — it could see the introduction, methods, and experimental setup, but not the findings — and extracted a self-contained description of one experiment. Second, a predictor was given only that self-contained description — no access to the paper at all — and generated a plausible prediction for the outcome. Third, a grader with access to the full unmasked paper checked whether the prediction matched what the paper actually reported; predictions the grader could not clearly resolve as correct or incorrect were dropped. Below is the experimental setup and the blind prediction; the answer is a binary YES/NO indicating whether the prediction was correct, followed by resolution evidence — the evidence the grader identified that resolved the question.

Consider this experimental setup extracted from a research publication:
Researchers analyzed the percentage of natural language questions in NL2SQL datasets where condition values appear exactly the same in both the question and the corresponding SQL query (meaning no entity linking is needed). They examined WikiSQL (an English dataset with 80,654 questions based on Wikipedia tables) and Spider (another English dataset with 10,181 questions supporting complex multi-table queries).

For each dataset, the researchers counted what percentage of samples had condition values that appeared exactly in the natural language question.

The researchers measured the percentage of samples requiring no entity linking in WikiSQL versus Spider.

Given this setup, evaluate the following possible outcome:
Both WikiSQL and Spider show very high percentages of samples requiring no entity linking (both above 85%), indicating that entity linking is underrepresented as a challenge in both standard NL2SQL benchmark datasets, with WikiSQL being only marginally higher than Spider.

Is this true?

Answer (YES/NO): YES